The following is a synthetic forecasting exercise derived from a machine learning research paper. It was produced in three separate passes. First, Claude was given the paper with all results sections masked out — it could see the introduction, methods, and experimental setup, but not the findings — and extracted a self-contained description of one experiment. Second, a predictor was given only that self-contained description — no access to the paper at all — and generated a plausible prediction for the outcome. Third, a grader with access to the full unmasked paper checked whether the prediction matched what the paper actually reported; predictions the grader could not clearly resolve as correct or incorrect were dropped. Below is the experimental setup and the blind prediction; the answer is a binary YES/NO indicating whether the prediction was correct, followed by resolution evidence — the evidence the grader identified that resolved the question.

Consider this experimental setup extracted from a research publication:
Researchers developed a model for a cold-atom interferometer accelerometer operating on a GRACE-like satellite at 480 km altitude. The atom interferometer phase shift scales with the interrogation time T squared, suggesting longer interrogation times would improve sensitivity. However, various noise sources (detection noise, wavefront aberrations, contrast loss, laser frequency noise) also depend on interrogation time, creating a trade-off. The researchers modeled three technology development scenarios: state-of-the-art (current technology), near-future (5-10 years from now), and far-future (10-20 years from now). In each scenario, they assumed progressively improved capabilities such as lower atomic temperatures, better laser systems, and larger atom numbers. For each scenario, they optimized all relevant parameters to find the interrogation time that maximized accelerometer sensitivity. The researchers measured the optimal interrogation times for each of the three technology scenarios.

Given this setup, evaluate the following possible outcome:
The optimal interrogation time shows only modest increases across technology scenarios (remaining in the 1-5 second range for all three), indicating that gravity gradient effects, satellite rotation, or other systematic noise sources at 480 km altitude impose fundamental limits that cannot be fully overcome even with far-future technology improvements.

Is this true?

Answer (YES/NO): NO